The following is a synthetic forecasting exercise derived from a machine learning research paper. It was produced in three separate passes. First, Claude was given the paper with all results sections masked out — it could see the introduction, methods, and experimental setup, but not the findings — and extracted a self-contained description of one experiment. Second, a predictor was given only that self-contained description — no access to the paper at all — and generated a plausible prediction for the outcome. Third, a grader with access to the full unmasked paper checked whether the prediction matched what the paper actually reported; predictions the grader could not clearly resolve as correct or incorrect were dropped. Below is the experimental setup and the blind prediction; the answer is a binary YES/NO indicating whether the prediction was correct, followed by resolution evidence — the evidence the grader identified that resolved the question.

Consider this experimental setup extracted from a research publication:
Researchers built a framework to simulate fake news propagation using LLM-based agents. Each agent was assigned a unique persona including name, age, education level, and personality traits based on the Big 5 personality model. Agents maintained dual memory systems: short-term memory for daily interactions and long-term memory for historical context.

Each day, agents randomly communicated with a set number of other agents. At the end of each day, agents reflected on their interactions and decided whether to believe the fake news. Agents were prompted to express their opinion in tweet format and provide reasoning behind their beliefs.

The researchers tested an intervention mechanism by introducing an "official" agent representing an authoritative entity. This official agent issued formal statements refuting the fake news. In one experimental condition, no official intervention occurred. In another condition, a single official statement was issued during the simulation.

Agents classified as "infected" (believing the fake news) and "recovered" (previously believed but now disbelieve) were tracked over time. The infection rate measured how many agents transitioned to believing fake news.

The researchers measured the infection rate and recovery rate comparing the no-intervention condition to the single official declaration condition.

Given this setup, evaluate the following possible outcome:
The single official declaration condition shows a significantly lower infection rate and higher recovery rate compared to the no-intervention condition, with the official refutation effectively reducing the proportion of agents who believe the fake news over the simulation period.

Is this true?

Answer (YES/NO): NO